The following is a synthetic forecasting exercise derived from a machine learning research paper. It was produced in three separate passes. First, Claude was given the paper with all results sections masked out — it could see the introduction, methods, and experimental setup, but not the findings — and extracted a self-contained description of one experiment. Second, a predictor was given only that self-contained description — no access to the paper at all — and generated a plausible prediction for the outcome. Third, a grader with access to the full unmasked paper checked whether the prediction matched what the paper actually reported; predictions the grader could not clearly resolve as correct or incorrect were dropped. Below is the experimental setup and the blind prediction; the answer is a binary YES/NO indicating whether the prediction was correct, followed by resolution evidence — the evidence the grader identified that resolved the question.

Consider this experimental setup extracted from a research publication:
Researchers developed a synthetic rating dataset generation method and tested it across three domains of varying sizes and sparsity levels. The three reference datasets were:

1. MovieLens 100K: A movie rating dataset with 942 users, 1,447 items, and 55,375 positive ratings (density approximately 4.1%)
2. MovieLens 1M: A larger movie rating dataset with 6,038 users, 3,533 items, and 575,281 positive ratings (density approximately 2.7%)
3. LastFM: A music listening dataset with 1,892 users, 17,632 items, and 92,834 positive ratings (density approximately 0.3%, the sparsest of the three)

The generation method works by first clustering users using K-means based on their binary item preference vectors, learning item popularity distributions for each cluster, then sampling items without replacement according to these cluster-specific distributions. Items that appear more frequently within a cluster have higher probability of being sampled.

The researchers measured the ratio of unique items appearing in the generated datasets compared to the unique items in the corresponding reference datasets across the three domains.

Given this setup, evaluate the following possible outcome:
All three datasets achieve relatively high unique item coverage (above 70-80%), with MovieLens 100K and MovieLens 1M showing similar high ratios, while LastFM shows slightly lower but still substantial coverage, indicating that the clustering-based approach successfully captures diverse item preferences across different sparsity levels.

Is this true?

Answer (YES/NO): NO